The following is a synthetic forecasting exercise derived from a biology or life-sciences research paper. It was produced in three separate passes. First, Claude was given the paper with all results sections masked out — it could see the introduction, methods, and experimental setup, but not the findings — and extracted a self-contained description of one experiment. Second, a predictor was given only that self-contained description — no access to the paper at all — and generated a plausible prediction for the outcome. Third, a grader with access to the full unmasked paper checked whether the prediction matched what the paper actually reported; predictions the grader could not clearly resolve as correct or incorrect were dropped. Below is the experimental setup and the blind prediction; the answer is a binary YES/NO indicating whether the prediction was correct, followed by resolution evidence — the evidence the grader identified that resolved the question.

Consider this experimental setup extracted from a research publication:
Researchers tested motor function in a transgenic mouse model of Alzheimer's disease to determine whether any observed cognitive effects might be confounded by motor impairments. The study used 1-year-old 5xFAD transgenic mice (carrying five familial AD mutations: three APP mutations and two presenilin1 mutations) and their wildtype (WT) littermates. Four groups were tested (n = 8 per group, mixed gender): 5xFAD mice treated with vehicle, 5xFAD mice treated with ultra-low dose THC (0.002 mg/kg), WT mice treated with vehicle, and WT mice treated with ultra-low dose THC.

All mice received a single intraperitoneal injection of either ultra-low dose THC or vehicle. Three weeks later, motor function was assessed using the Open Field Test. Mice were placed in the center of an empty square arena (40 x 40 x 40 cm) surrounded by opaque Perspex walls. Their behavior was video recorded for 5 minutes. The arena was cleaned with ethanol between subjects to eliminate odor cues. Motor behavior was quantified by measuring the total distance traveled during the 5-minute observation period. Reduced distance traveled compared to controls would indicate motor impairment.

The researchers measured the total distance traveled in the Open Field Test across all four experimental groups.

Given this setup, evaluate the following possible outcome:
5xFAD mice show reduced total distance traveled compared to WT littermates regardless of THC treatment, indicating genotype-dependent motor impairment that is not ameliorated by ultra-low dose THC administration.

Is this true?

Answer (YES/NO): NO